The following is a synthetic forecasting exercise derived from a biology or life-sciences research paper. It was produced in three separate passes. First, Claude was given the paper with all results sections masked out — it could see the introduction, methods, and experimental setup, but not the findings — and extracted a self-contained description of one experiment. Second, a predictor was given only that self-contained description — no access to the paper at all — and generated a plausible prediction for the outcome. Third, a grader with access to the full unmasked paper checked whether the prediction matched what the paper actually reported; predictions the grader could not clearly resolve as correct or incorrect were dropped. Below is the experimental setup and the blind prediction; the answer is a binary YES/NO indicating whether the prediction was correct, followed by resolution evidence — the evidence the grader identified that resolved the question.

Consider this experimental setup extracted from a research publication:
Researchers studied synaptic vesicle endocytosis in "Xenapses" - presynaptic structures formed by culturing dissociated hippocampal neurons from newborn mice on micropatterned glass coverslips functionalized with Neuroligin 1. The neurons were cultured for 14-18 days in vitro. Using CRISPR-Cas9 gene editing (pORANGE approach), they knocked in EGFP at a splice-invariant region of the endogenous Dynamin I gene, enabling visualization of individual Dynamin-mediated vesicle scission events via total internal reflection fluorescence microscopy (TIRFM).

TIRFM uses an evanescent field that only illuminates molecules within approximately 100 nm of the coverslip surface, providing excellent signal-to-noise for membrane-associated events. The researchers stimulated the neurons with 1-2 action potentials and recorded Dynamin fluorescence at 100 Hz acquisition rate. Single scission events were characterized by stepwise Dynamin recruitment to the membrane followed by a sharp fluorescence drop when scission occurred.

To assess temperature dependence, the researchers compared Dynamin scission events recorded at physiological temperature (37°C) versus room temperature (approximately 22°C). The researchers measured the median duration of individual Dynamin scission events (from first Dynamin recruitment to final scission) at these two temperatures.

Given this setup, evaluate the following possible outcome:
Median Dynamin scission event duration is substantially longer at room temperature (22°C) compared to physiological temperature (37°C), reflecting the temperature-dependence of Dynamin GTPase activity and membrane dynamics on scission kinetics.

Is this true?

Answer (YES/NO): YES